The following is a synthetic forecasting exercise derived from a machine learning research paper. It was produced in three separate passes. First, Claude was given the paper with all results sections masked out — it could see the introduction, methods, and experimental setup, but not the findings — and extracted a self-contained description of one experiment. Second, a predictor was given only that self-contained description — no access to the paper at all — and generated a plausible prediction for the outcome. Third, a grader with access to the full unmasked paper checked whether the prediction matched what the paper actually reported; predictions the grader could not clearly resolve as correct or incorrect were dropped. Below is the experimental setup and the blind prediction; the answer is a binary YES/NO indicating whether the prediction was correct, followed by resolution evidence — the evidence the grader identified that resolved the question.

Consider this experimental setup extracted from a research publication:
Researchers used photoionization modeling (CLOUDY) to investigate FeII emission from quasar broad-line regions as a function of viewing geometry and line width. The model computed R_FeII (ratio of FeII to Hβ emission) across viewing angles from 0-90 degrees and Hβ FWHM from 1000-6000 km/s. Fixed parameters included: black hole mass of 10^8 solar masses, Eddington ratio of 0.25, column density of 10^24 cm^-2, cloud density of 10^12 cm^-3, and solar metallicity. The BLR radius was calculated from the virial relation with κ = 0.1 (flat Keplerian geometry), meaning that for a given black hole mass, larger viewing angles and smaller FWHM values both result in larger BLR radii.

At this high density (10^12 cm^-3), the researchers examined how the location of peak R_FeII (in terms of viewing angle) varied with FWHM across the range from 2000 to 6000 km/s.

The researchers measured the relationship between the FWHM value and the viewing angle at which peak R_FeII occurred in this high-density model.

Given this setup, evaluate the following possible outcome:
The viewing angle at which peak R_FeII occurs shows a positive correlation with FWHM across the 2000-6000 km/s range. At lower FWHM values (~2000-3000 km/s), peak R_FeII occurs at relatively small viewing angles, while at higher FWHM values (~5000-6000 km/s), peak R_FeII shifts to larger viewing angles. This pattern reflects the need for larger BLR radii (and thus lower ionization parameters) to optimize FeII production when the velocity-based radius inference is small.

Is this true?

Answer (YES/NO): YES